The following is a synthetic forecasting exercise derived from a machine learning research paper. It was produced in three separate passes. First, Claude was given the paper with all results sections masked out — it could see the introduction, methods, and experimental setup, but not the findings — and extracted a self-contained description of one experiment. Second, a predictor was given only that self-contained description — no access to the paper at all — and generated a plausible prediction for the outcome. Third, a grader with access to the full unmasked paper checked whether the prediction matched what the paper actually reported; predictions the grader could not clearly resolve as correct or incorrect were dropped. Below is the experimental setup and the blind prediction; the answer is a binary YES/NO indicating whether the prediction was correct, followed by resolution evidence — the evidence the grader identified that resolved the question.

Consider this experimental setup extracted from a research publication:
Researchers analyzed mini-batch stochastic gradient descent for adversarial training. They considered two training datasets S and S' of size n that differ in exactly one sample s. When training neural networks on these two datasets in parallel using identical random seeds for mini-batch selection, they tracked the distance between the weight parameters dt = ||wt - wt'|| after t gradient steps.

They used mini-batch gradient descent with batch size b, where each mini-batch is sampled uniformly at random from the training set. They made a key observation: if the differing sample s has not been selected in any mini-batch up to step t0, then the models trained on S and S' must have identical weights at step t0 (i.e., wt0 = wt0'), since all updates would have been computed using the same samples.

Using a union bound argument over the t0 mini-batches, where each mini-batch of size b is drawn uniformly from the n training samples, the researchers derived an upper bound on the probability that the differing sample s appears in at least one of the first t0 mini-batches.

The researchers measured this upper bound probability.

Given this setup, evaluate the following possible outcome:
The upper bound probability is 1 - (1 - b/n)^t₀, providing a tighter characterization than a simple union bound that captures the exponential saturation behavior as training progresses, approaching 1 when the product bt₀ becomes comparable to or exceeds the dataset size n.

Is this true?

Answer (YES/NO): NO